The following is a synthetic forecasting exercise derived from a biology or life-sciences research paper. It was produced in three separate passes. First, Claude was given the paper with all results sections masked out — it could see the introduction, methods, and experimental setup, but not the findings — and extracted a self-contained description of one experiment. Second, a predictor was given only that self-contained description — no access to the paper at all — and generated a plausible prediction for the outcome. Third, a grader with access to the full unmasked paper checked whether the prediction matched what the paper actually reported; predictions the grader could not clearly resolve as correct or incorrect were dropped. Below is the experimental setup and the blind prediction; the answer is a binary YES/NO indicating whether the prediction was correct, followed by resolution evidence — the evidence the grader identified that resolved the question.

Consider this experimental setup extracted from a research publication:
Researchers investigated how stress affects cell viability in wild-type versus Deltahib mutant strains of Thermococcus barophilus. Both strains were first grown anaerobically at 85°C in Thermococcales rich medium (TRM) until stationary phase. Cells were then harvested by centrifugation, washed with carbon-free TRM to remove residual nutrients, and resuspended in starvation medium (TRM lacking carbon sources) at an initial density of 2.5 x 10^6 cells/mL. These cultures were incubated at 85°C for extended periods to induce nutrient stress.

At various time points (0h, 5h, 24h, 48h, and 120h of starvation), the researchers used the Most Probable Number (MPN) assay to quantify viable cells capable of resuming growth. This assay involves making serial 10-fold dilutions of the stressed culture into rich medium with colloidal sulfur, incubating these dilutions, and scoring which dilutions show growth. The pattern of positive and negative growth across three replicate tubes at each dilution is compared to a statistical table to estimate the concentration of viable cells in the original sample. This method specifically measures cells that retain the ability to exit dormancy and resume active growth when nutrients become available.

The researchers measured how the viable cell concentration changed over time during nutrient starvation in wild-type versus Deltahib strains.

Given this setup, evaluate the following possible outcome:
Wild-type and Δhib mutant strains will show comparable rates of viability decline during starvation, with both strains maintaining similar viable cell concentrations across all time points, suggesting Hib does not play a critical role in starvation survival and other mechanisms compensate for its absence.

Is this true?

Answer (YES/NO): YES